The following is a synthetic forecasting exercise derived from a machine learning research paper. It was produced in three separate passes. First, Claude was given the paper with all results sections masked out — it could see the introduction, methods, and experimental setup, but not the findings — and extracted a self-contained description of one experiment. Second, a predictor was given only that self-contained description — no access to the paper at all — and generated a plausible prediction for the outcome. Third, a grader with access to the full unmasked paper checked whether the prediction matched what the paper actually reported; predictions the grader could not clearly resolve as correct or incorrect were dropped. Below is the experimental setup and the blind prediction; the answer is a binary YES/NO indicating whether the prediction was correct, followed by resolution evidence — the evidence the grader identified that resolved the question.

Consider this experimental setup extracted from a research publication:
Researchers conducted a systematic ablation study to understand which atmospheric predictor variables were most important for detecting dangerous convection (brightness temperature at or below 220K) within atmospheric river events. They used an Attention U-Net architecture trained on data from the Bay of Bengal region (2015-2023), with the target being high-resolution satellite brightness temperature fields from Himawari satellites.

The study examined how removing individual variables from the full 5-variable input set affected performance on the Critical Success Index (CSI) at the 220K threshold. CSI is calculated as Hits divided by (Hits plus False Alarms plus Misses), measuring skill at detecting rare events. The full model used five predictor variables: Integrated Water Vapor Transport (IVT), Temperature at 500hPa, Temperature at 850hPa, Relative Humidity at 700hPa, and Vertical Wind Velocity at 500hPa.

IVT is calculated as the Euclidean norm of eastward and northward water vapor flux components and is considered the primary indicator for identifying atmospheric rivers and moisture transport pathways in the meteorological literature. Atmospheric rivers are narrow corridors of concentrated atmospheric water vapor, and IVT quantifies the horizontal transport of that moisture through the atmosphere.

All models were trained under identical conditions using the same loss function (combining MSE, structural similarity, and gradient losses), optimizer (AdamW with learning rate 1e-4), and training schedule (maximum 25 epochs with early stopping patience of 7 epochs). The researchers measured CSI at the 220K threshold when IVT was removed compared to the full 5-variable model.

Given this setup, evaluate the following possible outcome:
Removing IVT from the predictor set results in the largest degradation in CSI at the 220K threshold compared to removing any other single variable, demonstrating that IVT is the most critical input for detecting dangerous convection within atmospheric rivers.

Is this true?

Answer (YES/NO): NO